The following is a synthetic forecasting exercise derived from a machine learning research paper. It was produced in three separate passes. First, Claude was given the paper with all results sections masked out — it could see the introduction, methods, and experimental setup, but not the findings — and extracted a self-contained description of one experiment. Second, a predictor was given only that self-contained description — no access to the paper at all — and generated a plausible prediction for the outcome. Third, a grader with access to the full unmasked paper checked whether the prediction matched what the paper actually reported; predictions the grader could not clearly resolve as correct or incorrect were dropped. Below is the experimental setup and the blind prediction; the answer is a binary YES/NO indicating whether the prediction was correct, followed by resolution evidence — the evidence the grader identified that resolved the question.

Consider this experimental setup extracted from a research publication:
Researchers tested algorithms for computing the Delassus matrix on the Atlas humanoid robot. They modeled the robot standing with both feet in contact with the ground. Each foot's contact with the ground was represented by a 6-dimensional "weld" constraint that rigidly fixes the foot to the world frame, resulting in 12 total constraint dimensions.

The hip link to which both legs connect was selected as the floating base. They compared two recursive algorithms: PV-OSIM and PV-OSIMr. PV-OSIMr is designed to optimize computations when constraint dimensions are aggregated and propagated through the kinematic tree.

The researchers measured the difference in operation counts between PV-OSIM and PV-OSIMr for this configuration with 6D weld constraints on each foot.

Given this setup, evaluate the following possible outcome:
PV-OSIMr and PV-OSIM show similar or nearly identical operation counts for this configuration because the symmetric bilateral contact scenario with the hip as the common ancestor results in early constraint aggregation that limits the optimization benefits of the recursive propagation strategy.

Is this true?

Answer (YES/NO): YES